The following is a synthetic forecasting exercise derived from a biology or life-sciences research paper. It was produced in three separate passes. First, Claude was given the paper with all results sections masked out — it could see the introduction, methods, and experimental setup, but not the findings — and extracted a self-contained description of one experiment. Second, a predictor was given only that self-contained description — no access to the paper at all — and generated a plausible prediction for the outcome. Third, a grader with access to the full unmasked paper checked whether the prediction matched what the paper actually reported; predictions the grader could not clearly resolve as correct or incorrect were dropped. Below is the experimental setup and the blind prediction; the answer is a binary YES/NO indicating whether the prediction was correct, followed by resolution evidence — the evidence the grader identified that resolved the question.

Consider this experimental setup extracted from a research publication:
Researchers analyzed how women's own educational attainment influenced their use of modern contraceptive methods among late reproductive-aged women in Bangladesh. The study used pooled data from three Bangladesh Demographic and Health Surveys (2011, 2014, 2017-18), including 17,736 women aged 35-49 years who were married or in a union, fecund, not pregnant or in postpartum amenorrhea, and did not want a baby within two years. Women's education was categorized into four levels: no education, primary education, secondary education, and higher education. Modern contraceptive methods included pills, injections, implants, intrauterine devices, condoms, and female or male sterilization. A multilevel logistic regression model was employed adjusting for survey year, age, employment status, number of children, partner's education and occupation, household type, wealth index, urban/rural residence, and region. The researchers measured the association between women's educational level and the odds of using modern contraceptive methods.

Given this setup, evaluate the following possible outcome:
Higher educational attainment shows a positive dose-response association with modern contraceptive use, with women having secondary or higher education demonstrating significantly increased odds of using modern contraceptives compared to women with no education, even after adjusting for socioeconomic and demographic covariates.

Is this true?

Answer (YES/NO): YES